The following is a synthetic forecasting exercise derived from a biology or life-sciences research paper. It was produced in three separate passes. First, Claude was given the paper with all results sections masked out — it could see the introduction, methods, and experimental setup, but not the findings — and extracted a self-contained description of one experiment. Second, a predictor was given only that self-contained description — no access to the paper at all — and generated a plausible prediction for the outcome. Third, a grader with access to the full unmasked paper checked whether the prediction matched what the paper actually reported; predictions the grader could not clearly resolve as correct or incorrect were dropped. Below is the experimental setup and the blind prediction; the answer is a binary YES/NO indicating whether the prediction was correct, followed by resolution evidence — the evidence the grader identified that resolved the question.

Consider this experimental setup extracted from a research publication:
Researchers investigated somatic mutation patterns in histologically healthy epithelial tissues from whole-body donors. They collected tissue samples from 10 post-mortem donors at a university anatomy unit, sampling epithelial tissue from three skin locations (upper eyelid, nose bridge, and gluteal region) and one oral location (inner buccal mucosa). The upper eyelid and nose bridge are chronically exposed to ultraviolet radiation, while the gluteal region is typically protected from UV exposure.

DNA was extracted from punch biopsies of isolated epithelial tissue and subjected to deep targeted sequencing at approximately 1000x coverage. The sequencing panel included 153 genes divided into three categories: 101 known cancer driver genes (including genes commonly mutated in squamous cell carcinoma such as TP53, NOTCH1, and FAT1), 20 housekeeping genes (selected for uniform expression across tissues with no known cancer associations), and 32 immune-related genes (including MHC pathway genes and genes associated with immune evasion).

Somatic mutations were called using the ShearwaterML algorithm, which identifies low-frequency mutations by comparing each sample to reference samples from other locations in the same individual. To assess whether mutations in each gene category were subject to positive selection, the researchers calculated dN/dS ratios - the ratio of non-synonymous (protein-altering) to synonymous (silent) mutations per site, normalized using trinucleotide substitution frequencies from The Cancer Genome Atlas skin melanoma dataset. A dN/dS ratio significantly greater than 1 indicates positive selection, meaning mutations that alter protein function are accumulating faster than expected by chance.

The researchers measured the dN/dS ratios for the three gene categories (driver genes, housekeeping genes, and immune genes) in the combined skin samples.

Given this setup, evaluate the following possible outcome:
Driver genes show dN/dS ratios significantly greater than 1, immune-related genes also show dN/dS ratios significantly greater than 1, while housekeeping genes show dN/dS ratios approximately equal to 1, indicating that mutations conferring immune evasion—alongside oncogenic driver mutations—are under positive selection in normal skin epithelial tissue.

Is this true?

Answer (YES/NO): NO